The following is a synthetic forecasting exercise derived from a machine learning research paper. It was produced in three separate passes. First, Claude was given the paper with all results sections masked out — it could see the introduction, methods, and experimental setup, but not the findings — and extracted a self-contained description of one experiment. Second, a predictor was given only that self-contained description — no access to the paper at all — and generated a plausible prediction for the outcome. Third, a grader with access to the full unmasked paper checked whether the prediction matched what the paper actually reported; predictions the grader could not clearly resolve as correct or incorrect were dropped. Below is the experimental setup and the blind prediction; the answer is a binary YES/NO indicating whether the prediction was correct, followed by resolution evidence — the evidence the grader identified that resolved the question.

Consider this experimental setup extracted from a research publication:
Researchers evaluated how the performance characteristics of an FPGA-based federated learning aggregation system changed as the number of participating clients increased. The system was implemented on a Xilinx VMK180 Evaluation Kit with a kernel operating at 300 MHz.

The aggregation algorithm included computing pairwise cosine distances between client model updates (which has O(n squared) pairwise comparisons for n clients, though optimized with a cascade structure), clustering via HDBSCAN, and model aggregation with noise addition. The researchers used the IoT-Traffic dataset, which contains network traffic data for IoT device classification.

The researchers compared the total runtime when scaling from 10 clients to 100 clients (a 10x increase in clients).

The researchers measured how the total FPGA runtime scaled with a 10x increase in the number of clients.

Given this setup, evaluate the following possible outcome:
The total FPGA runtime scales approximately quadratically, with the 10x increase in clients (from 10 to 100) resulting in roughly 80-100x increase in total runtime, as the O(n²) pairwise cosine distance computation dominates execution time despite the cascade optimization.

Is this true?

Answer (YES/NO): NO